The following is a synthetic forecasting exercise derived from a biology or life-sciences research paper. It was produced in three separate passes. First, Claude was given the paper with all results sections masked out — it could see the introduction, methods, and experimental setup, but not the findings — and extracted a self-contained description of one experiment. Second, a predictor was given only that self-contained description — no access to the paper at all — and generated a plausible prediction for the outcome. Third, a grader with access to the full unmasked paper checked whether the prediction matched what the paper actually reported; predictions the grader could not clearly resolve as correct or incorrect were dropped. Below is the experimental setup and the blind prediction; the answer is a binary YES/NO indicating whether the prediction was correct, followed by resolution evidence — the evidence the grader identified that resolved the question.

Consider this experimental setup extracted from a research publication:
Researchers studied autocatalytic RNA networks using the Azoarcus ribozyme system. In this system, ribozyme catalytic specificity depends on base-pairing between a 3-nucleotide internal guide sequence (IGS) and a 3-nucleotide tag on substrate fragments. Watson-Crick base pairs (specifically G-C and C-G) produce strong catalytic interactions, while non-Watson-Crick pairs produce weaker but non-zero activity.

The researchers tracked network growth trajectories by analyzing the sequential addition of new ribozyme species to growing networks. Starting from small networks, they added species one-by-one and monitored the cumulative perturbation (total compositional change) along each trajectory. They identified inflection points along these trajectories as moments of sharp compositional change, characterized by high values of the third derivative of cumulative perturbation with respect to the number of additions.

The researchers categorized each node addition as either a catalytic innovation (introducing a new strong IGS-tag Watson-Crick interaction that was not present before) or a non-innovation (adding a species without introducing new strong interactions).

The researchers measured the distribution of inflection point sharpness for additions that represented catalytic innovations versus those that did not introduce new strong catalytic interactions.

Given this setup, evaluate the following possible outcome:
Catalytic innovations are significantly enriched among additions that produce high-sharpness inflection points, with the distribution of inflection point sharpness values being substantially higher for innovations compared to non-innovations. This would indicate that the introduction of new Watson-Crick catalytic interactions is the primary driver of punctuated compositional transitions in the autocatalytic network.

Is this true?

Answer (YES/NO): YES